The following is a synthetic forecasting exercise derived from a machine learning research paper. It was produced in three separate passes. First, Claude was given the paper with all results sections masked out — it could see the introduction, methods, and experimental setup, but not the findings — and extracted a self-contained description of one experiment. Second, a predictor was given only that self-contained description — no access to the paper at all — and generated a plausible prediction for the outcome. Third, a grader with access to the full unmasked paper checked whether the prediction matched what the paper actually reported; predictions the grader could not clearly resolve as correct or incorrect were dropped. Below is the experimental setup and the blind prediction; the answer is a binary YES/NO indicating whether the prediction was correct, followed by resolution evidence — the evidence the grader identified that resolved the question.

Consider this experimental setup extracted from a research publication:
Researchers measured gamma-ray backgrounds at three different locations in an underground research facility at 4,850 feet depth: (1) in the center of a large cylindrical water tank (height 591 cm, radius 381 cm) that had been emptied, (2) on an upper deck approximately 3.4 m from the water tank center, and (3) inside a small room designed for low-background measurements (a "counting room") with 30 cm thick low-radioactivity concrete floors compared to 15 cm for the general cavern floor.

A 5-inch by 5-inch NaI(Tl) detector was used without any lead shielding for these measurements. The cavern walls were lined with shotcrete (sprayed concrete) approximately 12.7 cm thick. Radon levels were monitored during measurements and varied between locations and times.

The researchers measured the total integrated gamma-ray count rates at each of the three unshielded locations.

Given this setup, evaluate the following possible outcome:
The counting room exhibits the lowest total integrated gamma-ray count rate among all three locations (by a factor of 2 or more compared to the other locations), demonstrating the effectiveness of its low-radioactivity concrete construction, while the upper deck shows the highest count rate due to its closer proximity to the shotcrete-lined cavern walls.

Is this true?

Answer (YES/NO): NO